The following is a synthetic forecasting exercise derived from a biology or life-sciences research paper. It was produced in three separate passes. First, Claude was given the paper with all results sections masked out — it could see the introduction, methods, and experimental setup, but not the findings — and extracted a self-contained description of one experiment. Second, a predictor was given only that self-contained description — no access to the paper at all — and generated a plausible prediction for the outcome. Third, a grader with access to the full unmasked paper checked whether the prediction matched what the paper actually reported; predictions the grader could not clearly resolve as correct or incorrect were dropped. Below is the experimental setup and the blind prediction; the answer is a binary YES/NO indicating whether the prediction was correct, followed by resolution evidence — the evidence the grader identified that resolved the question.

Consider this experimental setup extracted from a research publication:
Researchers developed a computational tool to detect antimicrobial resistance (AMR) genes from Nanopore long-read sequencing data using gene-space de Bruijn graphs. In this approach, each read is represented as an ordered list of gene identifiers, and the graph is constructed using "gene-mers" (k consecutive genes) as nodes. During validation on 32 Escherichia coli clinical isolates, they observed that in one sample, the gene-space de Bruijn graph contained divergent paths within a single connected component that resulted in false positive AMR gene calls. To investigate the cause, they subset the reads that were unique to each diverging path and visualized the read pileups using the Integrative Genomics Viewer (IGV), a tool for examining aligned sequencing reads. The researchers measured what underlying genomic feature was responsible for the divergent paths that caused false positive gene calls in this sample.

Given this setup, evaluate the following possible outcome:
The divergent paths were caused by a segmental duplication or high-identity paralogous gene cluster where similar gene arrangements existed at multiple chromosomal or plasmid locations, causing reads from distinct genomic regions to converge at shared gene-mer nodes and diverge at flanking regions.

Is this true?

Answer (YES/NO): NO